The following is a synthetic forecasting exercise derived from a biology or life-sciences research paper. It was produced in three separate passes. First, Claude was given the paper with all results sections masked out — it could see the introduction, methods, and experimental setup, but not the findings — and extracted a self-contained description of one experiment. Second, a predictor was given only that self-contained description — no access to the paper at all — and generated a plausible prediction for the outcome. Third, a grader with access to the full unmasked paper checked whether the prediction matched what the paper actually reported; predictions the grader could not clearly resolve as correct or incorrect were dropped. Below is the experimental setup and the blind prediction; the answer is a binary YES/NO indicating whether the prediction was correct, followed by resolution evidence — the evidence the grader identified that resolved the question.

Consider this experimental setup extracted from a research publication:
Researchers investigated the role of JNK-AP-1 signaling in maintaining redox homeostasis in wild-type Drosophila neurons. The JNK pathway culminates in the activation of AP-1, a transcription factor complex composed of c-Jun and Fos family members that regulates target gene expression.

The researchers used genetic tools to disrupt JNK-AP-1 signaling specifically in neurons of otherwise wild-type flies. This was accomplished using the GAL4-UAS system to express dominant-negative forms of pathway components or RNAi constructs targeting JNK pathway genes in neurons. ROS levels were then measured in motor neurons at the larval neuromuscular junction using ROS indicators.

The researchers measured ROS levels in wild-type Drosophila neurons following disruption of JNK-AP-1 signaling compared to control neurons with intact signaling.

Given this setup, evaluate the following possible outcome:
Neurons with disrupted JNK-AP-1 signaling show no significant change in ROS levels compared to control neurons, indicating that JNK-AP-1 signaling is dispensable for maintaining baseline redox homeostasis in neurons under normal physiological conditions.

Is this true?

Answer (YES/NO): NO